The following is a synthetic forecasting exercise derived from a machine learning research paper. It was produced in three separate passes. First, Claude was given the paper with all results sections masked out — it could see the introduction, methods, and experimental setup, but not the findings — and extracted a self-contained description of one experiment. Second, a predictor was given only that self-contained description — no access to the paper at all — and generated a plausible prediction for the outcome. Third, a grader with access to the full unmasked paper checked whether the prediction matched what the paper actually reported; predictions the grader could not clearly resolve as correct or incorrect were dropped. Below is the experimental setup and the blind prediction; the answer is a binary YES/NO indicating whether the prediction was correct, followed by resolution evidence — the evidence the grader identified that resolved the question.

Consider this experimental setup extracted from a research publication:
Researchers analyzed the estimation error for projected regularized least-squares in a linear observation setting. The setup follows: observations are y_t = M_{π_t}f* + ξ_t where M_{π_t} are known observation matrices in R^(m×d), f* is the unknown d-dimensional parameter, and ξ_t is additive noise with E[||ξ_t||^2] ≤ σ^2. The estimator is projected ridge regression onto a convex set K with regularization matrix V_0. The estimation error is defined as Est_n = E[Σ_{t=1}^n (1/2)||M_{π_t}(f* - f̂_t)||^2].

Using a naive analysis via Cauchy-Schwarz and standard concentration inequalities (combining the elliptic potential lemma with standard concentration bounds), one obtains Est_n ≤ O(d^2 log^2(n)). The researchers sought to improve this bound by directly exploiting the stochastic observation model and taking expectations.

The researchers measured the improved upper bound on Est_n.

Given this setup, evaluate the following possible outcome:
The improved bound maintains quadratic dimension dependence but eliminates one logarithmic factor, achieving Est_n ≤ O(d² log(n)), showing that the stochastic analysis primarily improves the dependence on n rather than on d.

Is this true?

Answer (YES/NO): NO